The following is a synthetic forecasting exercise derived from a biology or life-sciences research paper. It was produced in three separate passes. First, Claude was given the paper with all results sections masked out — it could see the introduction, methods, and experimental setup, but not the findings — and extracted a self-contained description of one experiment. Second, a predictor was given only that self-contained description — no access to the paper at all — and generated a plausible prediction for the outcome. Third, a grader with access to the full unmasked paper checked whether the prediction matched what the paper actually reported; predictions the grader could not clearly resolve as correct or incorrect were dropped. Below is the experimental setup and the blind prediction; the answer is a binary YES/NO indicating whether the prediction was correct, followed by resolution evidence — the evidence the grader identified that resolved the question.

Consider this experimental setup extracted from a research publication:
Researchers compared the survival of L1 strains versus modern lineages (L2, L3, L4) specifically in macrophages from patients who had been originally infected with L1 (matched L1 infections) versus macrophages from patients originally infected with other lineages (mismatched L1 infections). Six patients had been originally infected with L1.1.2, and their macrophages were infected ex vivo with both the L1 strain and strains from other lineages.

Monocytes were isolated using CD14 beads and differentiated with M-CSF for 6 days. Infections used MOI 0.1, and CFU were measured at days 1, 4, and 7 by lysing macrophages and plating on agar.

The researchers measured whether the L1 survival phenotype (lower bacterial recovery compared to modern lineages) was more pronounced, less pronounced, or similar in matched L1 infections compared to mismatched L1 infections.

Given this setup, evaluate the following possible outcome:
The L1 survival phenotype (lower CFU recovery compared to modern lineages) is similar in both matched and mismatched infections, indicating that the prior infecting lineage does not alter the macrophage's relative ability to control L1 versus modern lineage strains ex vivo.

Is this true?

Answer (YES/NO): YES